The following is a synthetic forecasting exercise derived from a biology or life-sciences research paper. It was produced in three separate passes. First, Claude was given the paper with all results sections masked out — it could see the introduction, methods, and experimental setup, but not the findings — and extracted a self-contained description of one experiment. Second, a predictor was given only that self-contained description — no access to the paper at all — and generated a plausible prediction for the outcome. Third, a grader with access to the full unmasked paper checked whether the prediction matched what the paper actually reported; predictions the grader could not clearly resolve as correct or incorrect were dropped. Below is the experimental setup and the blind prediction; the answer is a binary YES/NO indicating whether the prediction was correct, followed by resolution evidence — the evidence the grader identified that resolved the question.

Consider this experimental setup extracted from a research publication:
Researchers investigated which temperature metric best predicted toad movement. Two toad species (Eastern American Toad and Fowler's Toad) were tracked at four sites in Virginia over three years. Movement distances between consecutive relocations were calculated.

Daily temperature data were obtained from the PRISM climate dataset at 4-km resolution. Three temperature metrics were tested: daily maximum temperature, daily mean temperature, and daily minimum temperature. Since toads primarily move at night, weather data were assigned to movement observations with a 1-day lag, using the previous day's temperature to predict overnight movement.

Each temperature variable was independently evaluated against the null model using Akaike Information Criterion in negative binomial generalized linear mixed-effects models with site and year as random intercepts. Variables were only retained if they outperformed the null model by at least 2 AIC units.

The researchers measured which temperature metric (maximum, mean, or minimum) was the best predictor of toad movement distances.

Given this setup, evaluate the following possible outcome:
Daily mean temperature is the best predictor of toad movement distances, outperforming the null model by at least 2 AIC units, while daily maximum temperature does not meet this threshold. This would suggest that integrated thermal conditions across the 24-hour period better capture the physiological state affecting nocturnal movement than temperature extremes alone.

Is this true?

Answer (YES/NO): NO